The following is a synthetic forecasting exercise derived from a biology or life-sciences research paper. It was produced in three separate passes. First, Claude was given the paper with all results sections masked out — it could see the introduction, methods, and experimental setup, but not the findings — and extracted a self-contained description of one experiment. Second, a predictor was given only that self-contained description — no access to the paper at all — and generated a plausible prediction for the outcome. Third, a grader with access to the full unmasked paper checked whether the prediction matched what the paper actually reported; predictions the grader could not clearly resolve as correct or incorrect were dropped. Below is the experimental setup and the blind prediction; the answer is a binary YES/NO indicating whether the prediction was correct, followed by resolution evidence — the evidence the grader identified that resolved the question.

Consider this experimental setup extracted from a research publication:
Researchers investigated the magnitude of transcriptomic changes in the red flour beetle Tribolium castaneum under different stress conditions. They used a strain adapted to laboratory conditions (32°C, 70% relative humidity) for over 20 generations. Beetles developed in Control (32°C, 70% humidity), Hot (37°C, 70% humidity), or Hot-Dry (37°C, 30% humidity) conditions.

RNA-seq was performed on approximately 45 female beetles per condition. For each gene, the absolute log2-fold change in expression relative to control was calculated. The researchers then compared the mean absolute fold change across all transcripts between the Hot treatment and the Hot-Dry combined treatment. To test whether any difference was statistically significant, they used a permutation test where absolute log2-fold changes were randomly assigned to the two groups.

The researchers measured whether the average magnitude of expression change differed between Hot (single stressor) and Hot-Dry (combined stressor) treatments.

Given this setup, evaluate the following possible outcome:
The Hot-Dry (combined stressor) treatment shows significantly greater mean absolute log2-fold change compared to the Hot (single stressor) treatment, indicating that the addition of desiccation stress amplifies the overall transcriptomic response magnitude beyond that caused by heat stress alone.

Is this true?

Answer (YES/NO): YES